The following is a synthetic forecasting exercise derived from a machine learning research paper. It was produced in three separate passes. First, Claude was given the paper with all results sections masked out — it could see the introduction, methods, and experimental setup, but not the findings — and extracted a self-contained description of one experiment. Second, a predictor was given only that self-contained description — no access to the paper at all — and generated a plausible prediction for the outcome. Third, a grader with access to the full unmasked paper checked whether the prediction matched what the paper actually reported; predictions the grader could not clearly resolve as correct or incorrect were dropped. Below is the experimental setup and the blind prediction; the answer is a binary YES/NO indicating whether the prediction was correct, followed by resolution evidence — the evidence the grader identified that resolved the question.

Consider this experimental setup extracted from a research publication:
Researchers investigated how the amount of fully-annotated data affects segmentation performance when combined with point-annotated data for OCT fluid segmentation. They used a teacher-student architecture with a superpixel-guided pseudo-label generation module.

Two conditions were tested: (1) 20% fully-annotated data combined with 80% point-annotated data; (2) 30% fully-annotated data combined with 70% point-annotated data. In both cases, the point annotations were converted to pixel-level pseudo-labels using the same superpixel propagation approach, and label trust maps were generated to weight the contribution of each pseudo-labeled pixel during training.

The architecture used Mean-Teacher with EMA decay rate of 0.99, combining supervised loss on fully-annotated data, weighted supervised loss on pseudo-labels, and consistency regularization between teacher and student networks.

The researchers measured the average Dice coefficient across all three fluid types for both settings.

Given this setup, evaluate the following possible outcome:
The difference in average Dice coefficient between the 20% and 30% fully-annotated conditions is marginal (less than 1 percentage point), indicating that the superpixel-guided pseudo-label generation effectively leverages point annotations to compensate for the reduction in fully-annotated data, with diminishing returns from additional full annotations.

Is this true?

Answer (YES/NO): YES